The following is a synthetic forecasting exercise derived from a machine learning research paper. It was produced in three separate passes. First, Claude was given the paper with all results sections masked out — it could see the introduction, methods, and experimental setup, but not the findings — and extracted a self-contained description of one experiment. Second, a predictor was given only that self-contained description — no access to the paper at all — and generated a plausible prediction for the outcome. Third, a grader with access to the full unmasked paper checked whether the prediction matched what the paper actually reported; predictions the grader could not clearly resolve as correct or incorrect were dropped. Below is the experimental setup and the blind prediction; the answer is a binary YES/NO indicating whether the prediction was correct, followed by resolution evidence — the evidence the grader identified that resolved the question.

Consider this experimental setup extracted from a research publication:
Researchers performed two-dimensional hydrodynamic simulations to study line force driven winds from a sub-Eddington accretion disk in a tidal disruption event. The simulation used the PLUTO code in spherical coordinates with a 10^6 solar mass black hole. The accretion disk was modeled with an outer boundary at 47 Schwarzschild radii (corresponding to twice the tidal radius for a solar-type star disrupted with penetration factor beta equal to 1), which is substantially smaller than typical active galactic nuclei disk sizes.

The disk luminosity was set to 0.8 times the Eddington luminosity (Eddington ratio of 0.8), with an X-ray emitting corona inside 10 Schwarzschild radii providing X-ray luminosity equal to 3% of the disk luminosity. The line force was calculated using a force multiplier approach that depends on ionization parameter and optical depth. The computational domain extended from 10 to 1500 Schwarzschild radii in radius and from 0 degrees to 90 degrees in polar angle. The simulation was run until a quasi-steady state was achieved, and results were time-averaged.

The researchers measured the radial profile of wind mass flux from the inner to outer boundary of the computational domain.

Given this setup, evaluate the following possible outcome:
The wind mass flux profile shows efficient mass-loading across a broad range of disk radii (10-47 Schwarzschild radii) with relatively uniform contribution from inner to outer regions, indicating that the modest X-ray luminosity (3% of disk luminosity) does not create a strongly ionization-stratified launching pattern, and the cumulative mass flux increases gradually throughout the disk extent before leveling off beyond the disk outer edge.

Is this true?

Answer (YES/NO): NO